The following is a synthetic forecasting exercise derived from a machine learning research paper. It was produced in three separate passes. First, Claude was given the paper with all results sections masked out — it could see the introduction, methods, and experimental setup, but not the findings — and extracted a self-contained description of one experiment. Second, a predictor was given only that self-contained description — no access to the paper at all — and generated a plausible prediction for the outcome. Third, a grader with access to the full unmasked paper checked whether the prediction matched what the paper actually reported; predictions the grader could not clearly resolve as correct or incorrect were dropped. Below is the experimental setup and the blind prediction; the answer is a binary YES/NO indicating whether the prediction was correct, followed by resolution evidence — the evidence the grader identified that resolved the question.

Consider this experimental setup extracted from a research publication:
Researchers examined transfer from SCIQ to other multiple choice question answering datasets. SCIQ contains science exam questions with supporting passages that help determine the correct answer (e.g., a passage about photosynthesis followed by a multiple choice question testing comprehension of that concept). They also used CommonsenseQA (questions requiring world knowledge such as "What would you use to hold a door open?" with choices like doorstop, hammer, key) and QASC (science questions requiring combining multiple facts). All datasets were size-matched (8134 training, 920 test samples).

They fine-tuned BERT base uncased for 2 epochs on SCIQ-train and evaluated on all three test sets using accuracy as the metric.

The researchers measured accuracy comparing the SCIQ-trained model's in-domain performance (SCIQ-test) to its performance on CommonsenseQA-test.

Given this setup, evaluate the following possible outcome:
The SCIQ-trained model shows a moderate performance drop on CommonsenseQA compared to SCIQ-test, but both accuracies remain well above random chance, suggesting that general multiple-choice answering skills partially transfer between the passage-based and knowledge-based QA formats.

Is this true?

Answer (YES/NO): NO